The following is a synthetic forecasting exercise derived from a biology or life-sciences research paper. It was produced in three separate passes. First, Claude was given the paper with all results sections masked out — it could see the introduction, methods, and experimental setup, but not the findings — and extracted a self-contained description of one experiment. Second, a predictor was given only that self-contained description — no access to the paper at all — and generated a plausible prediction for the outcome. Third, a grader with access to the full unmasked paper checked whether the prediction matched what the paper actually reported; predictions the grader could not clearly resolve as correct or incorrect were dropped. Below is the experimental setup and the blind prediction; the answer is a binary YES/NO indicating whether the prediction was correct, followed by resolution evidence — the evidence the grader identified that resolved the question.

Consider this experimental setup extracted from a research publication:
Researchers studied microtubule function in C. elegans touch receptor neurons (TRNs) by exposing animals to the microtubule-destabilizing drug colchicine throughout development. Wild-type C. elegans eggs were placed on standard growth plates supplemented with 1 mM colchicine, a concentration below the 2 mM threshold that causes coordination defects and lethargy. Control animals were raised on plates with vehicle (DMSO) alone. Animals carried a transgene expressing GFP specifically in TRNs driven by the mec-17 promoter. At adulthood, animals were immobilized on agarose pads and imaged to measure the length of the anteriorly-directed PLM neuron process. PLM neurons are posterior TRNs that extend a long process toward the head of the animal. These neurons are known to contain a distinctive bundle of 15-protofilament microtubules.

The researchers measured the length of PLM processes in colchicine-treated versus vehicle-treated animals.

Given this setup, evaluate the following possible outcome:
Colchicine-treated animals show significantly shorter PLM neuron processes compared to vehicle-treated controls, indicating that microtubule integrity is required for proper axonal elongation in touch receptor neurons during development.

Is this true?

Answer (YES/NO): YES